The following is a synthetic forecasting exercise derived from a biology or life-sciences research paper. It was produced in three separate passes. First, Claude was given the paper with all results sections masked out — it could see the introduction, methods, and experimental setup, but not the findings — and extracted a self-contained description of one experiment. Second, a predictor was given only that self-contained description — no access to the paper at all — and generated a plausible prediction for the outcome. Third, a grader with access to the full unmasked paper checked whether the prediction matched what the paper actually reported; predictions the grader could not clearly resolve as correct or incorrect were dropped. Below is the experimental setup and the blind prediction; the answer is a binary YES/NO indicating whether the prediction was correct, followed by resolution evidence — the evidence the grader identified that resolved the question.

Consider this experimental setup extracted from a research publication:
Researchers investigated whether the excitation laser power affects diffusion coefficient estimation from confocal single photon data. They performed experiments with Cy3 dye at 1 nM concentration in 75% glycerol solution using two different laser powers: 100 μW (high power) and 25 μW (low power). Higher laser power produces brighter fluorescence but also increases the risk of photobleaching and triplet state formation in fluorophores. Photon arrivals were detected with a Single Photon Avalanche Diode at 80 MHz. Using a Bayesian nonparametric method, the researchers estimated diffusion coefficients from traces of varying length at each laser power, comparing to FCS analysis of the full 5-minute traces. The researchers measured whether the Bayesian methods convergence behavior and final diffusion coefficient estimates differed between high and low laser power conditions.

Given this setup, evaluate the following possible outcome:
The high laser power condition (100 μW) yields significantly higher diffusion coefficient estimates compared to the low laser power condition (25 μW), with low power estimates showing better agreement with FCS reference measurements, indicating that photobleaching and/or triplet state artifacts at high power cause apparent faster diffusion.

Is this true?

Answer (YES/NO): NO